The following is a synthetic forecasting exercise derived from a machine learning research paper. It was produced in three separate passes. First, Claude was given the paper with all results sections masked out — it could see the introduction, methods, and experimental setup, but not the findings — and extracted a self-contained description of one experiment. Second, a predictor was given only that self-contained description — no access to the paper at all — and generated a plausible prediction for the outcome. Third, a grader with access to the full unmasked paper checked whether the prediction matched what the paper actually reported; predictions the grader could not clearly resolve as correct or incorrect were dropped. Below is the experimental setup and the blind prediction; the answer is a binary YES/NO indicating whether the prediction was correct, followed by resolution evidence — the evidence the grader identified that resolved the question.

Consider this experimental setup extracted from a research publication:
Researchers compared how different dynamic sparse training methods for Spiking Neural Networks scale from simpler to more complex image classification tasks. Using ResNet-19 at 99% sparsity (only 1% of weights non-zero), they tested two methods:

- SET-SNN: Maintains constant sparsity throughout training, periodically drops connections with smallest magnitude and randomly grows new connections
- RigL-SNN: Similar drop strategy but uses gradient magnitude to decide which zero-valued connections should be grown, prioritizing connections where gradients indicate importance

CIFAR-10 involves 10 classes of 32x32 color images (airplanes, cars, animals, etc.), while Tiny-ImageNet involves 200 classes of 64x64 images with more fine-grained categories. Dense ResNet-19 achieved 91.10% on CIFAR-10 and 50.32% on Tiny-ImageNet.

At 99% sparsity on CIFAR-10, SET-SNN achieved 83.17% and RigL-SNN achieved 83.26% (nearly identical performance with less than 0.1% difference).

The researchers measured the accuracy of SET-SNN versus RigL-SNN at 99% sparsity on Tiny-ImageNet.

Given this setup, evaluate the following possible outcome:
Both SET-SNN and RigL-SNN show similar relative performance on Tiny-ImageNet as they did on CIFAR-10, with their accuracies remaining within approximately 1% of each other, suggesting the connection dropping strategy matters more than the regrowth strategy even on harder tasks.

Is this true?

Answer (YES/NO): NO